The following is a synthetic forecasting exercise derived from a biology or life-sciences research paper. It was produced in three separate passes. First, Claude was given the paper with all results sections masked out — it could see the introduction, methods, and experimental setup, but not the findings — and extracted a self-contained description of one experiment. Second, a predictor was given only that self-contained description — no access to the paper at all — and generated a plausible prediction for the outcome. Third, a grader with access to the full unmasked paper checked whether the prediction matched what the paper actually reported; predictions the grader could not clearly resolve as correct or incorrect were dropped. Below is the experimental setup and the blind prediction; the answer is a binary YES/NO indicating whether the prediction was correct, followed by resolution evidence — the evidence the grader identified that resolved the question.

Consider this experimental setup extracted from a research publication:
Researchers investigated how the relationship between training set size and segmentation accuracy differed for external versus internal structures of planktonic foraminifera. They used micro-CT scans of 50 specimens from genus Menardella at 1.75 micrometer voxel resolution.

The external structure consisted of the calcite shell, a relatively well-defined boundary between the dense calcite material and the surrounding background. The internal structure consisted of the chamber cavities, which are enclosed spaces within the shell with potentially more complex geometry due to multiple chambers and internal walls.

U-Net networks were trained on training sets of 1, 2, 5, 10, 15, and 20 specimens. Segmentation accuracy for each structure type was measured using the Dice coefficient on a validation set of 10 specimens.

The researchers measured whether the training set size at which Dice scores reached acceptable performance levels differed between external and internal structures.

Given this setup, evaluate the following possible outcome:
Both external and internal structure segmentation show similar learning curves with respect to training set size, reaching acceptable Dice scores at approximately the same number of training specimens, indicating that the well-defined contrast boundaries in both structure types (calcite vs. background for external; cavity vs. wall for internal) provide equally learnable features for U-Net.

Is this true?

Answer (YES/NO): NO